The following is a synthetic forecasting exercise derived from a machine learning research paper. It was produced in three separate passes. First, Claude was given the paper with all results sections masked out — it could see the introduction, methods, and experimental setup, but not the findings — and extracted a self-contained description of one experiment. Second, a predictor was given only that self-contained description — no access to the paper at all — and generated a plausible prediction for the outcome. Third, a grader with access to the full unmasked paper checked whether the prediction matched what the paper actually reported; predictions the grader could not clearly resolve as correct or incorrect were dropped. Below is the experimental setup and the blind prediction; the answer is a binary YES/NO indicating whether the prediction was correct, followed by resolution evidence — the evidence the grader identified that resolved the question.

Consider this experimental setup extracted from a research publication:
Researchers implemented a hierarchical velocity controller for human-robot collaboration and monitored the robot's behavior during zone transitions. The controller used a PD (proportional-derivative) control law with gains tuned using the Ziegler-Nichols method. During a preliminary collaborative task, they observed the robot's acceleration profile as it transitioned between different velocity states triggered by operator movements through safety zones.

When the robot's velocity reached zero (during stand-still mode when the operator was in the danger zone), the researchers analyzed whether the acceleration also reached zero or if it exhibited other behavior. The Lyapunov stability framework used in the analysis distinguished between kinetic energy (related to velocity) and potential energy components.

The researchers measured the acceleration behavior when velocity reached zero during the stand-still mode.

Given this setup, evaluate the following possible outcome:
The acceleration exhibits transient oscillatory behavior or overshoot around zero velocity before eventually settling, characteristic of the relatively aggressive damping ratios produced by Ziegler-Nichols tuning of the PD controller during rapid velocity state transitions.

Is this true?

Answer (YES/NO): NO